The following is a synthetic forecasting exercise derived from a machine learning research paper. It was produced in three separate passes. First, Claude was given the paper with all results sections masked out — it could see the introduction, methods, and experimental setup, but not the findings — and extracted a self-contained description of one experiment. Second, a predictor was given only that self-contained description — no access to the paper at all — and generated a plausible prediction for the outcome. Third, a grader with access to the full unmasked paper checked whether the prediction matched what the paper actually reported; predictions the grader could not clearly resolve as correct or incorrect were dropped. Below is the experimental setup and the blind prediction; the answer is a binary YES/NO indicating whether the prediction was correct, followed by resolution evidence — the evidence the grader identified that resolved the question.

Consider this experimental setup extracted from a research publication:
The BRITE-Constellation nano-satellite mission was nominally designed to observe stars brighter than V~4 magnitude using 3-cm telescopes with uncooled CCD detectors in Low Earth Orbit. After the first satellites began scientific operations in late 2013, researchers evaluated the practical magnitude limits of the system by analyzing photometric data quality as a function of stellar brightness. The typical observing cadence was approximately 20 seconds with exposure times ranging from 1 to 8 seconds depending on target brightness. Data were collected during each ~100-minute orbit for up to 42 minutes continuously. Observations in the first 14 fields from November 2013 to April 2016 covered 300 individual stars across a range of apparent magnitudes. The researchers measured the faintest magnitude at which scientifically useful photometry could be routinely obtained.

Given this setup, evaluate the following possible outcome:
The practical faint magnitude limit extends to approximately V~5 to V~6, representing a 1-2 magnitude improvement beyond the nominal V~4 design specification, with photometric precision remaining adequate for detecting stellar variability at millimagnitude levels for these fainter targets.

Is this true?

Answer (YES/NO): YES